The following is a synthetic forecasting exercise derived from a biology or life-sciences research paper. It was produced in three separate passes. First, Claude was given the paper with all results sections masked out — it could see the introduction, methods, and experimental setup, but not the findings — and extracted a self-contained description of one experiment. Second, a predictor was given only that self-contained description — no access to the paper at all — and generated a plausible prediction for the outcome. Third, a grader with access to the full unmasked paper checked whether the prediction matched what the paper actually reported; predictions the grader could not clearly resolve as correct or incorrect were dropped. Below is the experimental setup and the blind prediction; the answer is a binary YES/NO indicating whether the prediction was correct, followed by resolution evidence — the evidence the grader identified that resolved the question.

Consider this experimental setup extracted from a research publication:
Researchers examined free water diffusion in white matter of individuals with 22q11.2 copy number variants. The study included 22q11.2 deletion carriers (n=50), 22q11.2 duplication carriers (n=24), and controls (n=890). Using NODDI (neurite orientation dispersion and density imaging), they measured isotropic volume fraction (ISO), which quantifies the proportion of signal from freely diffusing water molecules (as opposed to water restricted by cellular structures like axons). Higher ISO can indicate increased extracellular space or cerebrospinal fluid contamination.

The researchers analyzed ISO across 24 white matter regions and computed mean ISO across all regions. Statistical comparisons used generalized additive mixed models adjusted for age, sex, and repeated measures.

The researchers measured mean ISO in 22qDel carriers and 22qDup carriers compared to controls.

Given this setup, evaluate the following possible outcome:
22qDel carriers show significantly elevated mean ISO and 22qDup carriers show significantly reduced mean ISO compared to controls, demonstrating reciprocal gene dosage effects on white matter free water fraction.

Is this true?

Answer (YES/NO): NO